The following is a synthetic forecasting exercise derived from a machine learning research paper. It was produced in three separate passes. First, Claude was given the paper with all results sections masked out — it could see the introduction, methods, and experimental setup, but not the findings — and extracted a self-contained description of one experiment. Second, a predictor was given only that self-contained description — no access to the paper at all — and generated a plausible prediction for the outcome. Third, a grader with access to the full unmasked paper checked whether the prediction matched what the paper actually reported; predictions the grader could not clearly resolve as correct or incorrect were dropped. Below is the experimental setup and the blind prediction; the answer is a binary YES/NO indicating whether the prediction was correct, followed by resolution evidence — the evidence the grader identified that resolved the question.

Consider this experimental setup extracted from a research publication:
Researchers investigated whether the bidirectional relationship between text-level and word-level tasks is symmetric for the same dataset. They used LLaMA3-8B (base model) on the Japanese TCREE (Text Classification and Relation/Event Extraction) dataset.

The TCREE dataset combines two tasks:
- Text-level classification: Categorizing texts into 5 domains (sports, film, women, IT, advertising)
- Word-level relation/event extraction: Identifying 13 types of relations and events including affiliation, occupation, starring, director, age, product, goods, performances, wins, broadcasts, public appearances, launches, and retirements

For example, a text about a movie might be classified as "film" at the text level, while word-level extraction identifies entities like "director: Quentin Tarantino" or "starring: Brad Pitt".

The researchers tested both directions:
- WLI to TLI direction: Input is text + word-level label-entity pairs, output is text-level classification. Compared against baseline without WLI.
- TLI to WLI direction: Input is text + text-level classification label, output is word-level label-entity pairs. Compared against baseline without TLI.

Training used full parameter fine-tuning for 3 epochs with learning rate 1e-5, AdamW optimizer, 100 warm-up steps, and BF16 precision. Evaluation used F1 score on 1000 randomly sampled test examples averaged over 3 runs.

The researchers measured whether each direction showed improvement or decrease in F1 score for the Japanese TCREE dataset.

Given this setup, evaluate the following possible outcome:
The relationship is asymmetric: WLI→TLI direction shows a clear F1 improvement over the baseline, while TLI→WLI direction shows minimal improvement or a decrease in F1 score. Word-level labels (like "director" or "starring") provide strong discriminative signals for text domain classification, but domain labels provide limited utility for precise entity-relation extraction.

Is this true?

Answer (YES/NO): NO